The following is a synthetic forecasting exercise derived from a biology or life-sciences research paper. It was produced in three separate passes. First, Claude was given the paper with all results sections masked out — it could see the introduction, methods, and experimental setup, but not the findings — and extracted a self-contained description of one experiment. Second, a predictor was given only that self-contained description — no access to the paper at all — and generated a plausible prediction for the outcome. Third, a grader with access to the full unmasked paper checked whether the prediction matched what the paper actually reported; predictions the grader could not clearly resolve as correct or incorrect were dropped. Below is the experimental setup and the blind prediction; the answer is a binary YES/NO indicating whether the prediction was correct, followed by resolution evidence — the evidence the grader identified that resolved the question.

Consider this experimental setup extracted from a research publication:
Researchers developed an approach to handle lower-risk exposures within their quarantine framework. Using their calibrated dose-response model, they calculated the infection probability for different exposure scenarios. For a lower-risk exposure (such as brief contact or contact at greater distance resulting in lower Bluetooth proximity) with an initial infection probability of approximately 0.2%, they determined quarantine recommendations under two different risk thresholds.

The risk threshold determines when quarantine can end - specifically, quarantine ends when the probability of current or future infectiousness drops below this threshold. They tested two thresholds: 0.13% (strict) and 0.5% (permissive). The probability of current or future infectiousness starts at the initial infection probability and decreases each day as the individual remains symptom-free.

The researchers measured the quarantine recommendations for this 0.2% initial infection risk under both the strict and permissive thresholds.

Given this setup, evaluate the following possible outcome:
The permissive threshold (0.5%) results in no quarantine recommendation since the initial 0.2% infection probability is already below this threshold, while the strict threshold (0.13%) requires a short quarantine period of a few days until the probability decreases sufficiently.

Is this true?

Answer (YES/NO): YES